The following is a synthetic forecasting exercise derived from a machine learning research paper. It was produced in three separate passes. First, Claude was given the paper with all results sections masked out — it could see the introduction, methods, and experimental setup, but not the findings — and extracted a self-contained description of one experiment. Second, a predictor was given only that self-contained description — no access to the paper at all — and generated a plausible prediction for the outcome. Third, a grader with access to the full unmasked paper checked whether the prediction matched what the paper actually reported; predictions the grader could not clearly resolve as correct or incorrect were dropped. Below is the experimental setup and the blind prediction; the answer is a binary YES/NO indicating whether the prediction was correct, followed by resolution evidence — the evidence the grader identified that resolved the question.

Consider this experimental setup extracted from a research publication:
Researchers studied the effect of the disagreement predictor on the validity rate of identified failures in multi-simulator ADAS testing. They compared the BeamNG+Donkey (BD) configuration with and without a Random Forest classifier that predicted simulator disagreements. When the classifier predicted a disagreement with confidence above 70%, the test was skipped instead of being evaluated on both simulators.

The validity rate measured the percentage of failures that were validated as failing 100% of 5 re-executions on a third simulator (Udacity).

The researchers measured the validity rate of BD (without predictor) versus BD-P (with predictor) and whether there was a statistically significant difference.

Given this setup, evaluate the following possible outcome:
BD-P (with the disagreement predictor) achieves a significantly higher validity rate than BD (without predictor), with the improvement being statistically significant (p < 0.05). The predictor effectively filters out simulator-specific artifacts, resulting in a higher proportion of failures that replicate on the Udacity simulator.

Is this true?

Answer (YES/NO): NO